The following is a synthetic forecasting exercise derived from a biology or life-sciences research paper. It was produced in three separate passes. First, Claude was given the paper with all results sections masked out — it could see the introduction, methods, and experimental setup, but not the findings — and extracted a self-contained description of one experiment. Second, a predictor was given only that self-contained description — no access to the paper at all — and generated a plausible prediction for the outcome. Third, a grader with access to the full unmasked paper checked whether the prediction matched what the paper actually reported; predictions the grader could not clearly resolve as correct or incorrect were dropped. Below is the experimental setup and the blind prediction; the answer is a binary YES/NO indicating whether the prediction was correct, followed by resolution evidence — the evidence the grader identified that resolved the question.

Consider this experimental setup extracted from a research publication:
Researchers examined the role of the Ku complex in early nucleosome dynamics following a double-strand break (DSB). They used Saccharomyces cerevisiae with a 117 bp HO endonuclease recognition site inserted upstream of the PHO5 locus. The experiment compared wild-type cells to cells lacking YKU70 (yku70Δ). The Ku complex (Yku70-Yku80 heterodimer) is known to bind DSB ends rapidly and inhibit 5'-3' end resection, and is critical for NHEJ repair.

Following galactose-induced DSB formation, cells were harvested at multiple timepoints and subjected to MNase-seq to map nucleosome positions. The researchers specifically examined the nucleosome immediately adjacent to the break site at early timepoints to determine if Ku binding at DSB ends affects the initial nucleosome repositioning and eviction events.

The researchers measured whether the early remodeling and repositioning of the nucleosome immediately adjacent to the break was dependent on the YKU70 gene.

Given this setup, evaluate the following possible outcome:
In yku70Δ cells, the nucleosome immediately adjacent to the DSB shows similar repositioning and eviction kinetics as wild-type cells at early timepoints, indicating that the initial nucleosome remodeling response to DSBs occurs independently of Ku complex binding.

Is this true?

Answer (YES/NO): YES